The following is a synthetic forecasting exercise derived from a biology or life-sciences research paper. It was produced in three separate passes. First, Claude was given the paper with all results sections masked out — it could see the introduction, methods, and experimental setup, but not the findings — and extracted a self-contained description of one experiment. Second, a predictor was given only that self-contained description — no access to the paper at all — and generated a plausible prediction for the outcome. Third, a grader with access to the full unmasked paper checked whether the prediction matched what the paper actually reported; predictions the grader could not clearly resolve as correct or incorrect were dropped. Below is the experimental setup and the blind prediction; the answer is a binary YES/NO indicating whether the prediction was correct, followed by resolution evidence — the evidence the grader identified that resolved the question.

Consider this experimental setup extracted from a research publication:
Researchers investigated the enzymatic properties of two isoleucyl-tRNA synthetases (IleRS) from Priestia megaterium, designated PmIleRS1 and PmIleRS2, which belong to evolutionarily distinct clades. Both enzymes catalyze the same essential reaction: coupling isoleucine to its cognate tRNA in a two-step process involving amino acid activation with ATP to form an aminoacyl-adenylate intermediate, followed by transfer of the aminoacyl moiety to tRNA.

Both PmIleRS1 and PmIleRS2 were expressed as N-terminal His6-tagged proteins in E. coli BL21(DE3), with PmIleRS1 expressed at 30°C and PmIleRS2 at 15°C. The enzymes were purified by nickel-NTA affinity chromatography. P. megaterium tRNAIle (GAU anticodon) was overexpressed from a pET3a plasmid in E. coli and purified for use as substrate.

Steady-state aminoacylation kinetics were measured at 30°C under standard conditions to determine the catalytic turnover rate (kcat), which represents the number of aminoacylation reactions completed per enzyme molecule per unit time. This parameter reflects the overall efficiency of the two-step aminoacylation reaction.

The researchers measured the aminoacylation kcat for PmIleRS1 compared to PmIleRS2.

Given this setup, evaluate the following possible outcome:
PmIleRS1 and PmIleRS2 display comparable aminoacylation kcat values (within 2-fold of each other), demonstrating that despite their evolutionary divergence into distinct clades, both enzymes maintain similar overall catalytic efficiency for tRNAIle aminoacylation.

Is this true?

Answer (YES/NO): NO